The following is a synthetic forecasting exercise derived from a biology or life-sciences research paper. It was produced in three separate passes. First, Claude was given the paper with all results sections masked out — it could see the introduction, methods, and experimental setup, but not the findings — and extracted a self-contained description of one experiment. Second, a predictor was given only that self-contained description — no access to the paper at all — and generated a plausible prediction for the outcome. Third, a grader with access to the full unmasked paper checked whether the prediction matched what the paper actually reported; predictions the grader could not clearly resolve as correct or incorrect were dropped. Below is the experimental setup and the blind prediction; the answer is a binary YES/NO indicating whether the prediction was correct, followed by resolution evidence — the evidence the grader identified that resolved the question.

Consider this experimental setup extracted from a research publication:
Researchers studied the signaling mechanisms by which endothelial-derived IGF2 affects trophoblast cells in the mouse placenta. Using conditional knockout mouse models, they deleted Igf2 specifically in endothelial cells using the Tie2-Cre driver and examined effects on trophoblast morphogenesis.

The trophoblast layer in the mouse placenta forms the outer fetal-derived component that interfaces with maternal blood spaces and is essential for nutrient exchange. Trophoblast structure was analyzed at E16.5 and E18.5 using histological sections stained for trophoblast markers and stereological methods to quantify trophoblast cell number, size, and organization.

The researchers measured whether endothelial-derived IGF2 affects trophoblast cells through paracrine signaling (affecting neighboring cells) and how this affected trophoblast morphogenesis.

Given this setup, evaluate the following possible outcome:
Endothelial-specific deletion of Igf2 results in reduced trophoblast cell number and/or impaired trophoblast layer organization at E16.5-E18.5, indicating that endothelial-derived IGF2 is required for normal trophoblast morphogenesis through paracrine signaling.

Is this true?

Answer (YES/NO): YES